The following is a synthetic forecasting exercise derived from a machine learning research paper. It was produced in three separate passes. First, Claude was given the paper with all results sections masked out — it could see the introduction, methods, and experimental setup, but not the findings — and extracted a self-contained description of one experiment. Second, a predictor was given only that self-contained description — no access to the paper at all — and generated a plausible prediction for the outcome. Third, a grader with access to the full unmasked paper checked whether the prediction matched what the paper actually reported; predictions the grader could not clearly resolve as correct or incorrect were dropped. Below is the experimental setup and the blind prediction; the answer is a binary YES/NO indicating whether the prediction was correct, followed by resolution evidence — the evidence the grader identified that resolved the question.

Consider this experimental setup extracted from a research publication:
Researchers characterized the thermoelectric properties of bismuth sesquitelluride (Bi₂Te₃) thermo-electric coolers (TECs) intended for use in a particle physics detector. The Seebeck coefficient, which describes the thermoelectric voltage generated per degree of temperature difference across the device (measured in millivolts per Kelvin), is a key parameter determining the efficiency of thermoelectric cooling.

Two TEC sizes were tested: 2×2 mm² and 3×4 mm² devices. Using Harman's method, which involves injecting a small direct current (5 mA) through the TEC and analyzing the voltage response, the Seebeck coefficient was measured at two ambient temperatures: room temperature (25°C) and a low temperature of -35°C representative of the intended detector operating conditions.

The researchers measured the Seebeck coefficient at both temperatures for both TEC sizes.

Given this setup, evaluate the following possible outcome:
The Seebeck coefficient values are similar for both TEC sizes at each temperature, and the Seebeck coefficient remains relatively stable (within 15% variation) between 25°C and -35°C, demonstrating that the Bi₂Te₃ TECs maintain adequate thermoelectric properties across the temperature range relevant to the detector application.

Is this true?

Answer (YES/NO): NO